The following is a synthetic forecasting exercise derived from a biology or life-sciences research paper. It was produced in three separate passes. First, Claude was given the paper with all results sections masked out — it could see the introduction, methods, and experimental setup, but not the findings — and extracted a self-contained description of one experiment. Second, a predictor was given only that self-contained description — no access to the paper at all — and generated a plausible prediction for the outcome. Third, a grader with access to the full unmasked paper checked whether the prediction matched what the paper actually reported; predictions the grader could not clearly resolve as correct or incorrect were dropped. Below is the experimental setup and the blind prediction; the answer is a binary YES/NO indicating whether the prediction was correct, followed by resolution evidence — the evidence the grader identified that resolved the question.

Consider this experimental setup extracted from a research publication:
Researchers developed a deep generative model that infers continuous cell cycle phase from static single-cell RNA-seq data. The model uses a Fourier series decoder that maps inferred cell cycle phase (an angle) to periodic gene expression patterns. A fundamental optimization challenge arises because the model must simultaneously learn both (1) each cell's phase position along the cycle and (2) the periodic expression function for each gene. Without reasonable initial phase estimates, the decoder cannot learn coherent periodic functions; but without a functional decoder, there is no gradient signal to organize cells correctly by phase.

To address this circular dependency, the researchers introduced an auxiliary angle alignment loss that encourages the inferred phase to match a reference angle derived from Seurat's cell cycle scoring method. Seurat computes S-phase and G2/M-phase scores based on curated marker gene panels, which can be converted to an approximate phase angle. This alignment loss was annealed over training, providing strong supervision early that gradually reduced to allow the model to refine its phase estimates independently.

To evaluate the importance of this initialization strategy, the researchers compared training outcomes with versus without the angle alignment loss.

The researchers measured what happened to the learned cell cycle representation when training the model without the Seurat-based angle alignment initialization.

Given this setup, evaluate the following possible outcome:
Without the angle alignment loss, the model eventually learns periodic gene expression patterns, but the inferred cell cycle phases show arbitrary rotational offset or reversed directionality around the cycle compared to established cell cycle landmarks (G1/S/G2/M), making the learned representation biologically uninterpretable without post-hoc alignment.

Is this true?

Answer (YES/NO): NO